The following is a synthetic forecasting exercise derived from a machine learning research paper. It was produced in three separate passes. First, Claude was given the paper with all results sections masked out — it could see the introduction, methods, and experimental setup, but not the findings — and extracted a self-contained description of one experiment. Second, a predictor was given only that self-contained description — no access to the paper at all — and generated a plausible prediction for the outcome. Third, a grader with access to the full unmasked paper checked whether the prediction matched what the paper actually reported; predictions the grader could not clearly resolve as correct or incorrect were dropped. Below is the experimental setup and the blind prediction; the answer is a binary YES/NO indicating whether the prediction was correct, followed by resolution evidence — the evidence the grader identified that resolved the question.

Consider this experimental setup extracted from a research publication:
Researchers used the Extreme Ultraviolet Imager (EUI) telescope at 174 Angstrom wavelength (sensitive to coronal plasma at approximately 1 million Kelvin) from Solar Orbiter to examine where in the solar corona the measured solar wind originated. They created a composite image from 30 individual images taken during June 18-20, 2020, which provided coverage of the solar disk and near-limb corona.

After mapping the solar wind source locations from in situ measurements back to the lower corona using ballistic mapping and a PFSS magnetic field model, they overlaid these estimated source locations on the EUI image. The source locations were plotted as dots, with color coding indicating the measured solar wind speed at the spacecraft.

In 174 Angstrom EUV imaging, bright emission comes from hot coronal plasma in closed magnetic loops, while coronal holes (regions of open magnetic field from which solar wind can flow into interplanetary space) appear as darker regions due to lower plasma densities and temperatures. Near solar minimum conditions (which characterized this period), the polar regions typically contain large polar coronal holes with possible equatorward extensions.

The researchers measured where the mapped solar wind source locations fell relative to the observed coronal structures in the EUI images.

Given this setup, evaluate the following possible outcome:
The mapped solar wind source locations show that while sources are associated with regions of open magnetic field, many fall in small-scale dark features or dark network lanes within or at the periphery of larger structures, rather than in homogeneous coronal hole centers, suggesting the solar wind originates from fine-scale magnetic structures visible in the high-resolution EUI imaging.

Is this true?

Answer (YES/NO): NO